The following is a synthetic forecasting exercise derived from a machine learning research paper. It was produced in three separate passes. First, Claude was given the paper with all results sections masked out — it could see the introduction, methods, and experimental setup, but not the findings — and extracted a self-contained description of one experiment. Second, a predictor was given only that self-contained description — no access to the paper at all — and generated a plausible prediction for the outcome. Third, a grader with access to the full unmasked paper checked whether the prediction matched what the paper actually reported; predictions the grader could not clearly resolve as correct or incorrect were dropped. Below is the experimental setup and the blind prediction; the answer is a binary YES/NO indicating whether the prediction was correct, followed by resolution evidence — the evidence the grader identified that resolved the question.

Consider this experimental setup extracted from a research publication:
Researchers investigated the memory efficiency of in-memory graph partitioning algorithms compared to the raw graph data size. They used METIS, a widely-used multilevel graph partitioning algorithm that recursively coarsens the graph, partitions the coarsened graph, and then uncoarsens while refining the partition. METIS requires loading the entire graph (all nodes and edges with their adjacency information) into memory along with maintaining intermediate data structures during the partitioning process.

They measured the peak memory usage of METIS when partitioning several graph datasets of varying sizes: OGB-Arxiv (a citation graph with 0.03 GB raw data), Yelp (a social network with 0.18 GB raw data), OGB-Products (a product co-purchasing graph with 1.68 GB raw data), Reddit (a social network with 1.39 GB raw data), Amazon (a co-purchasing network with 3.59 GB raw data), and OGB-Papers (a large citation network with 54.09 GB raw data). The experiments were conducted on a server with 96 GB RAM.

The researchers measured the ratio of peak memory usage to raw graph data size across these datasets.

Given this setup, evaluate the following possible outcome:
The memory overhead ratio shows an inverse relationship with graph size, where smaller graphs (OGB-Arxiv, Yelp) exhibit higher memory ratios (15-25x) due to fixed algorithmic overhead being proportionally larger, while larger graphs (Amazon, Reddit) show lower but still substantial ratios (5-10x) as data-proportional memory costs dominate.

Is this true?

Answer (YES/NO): NO